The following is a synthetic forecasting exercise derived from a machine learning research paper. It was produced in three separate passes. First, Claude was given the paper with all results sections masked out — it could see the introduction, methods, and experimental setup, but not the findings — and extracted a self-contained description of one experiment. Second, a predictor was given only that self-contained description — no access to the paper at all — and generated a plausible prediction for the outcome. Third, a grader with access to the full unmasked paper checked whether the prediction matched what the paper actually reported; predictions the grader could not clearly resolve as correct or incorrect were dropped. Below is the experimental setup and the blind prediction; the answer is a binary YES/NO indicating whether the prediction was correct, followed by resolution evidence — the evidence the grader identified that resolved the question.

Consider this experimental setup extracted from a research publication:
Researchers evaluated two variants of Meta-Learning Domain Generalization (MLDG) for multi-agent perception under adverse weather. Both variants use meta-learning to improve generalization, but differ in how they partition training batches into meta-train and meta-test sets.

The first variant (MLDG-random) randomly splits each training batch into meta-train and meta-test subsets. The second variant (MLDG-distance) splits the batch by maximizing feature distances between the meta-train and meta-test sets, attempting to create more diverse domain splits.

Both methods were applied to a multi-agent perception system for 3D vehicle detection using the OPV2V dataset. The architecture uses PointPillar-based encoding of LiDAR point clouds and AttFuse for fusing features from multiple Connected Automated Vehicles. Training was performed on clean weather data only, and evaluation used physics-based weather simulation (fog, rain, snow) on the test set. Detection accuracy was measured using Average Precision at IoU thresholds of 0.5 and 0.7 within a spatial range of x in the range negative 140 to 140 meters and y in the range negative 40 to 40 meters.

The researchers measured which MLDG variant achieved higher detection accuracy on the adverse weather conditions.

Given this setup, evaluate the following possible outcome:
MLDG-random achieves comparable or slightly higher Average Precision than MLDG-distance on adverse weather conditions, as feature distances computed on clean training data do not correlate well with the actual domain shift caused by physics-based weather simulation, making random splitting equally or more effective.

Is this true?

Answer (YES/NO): YES